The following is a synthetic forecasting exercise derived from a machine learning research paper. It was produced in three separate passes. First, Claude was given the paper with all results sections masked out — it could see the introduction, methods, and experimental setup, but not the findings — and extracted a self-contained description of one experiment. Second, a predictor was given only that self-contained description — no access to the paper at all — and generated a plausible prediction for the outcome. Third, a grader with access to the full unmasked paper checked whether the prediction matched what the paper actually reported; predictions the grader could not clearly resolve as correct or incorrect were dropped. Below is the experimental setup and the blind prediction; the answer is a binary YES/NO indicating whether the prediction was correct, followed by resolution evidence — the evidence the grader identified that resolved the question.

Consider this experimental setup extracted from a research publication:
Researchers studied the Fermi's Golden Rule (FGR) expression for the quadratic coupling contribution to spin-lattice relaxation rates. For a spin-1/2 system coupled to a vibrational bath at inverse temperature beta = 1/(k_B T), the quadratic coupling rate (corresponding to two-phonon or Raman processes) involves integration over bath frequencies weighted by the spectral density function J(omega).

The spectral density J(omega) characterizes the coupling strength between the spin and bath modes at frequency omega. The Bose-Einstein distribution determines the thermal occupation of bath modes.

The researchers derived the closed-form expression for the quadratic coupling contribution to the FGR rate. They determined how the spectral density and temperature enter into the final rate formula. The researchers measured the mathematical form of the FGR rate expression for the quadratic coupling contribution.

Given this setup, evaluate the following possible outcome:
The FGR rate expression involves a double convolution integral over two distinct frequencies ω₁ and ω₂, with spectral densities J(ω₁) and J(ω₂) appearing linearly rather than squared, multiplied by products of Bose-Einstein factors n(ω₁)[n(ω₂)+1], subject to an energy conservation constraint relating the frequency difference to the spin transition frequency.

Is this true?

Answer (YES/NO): NO